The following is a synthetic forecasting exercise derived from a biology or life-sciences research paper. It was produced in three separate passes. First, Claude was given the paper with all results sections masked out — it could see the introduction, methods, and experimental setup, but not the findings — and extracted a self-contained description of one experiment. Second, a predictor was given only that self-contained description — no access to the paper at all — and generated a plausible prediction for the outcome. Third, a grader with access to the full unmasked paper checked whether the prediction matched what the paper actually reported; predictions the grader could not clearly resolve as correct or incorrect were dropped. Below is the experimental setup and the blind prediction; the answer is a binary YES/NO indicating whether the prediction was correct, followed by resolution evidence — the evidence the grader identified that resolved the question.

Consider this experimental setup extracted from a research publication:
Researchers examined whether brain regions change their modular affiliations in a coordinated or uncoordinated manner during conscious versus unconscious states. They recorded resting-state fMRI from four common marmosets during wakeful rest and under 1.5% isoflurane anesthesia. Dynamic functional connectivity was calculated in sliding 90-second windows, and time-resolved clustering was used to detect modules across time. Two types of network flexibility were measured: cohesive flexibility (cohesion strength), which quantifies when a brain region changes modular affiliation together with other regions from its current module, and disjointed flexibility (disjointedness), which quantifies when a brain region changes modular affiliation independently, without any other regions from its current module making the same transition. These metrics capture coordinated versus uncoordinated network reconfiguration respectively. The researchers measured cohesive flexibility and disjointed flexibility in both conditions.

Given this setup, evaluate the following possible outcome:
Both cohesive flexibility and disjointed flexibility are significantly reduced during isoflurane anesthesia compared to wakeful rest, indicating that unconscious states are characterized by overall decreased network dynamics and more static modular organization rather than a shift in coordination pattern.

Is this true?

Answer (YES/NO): NO